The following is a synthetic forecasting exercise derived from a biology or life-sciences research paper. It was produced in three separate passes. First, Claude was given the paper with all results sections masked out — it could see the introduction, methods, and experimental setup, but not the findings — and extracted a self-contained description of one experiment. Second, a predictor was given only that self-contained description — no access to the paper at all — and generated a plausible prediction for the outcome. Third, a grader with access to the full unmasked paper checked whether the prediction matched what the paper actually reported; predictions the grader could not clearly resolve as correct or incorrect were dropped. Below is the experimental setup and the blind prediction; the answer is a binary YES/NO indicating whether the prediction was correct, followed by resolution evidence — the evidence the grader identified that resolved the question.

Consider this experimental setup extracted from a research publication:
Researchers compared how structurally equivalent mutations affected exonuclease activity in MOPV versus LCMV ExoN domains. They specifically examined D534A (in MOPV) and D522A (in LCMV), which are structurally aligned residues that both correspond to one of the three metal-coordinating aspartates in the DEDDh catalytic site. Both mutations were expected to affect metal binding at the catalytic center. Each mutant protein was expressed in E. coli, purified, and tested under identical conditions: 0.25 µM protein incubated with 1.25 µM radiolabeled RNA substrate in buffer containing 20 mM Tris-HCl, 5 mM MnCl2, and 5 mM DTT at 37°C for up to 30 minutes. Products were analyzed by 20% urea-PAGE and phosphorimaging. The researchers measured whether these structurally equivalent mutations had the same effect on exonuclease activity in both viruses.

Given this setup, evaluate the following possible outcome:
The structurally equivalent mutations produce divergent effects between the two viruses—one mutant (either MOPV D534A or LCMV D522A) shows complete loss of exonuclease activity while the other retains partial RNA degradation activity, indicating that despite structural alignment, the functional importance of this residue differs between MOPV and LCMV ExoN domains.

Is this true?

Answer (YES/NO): YES